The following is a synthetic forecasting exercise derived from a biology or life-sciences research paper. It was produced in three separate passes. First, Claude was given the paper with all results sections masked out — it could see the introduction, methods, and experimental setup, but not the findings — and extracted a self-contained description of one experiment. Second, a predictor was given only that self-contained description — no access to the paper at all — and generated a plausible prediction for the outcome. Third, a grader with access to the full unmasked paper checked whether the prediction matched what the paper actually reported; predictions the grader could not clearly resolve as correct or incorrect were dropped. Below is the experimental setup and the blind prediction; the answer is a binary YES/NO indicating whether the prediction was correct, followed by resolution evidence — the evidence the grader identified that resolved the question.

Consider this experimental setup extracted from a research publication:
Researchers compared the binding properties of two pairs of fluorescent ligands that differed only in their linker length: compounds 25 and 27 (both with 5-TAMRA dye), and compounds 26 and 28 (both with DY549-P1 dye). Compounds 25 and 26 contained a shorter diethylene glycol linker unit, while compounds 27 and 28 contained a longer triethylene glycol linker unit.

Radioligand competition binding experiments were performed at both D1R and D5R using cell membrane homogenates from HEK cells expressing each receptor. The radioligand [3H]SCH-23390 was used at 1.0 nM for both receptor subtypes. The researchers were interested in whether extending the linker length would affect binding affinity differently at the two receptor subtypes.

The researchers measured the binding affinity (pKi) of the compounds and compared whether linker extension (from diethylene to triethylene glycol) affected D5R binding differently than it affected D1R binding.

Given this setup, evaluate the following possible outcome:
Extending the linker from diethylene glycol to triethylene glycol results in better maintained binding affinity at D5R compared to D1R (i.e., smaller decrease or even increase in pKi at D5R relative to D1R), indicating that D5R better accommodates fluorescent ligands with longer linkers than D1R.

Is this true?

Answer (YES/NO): YES